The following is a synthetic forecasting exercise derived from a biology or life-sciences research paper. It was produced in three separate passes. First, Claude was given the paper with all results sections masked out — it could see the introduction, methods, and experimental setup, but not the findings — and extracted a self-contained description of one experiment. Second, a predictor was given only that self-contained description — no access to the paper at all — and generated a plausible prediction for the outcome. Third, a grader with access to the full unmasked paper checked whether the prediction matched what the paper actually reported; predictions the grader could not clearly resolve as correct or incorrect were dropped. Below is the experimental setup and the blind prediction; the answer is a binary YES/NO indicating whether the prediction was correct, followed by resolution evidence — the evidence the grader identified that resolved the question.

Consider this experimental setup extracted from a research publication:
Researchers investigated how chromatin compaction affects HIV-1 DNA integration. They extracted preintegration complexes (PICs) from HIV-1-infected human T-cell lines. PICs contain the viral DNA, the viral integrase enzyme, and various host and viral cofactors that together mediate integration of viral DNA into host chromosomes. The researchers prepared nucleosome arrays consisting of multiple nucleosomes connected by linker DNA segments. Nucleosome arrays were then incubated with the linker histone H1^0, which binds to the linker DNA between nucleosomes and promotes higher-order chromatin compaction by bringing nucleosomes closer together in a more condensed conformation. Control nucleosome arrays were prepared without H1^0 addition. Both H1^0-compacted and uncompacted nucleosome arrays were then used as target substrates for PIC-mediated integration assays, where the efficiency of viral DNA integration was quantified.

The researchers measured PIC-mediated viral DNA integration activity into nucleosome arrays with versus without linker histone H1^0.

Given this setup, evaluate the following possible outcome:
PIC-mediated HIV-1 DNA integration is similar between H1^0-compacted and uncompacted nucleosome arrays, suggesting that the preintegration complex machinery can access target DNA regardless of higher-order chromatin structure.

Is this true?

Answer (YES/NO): NO